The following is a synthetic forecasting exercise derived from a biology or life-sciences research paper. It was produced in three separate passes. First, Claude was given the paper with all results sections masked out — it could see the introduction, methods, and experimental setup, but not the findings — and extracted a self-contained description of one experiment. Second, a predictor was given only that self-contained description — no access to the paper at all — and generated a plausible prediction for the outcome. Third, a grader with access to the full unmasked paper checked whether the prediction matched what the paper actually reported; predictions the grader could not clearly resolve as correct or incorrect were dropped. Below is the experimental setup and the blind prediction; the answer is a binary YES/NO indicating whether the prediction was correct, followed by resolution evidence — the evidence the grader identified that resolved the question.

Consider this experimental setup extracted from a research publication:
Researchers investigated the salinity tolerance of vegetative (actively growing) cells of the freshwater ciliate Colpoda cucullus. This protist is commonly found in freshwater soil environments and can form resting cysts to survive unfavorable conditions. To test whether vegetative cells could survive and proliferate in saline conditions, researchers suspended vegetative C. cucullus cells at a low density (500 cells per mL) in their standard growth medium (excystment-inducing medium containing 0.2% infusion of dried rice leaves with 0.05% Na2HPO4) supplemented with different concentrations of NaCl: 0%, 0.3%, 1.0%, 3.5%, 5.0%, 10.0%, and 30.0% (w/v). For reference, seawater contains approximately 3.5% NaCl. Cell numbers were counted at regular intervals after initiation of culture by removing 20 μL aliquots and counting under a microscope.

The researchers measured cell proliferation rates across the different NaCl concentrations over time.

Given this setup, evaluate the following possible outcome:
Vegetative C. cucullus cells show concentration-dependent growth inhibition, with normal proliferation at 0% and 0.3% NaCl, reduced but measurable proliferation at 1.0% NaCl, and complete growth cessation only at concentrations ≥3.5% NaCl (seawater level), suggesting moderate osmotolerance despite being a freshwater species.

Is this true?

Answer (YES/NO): NO